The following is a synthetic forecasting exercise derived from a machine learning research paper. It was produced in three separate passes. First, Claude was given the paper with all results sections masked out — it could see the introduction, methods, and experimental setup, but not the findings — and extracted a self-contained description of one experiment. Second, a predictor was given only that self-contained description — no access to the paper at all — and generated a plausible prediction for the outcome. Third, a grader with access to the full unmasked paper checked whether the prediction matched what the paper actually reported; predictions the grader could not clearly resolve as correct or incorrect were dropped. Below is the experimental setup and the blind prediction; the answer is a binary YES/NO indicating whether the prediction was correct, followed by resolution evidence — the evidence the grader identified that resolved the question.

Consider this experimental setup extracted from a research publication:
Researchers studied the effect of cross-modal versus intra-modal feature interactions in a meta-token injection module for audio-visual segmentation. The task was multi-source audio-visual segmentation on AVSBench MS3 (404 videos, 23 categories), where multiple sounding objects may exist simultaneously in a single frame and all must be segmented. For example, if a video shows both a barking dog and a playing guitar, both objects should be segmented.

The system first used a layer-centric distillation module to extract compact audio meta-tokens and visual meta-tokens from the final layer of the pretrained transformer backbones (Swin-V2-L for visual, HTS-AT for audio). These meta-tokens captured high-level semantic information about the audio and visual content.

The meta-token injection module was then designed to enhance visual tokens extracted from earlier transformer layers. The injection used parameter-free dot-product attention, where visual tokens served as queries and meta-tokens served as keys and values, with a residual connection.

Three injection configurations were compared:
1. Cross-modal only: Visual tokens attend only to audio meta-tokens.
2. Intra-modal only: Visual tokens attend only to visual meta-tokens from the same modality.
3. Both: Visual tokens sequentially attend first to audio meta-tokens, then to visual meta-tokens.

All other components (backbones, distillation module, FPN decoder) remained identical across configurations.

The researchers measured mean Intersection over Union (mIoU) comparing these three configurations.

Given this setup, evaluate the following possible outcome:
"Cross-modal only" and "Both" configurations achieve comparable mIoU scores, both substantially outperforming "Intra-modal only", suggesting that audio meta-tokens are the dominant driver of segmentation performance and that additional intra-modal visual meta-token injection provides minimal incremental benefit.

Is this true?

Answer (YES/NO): NO